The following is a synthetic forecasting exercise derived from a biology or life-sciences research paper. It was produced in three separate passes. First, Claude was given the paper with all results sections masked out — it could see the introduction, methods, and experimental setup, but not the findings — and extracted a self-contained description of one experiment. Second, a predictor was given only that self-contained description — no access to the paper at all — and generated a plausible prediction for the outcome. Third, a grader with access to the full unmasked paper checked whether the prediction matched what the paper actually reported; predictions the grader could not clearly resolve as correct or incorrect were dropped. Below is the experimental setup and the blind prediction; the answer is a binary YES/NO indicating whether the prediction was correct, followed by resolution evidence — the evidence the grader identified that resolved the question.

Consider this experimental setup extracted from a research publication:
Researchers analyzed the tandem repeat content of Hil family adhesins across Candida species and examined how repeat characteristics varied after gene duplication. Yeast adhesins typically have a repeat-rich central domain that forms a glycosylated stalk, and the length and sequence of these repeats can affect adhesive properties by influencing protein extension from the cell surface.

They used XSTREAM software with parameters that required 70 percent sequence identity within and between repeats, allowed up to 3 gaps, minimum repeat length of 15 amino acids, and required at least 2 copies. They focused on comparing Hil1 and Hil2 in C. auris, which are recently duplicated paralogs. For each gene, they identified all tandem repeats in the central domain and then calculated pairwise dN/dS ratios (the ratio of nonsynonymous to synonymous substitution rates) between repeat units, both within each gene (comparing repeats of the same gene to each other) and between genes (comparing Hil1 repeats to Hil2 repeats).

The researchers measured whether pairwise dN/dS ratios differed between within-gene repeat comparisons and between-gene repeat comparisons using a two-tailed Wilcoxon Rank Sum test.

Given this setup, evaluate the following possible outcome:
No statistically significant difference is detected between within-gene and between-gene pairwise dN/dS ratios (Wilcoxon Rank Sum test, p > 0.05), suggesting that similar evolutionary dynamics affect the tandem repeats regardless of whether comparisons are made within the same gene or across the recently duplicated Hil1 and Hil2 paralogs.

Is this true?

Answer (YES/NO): NO